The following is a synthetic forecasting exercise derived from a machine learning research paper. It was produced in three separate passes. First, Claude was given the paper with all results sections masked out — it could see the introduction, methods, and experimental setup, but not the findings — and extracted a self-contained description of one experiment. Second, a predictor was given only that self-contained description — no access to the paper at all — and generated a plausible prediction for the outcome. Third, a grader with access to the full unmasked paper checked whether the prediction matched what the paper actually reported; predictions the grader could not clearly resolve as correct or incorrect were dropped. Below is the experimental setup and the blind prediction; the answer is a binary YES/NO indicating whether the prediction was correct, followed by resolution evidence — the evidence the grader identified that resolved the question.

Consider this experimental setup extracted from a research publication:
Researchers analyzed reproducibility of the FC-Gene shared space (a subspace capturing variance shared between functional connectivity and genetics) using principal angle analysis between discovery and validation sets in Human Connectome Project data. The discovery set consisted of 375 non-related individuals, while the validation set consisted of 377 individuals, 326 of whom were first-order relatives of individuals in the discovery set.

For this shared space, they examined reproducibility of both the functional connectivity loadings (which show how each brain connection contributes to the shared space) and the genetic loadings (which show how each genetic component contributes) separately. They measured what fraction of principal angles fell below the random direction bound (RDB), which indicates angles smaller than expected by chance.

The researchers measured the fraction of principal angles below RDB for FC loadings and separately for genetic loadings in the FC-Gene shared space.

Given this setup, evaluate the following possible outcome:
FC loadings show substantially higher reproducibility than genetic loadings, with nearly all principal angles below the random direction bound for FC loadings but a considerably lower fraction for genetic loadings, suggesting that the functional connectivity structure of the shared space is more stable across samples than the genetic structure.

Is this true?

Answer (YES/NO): YES